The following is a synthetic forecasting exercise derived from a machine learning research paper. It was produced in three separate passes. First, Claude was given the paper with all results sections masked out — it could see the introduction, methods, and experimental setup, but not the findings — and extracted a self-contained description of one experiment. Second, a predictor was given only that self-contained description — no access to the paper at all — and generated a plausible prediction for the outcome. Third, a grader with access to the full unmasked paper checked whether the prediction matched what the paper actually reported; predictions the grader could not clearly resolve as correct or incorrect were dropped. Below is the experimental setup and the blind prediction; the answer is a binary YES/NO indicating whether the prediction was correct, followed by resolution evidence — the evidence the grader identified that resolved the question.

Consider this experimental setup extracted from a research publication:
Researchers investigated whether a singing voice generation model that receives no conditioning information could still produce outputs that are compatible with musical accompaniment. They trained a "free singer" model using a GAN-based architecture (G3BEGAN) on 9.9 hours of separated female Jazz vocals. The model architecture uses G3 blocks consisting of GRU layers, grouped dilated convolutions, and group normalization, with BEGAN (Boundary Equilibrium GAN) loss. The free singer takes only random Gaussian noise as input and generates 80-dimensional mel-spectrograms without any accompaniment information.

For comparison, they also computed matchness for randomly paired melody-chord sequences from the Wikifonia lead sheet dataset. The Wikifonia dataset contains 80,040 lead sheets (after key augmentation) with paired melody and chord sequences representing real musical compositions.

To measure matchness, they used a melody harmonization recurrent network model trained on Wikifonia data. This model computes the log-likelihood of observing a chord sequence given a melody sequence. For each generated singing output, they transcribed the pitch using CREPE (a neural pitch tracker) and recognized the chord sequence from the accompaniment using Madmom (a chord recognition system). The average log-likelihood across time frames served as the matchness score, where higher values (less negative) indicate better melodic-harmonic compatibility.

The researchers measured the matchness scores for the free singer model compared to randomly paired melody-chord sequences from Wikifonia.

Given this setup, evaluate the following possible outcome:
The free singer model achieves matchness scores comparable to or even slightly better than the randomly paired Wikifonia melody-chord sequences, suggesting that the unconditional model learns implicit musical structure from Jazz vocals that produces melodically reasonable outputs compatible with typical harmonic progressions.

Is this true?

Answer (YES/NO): NO